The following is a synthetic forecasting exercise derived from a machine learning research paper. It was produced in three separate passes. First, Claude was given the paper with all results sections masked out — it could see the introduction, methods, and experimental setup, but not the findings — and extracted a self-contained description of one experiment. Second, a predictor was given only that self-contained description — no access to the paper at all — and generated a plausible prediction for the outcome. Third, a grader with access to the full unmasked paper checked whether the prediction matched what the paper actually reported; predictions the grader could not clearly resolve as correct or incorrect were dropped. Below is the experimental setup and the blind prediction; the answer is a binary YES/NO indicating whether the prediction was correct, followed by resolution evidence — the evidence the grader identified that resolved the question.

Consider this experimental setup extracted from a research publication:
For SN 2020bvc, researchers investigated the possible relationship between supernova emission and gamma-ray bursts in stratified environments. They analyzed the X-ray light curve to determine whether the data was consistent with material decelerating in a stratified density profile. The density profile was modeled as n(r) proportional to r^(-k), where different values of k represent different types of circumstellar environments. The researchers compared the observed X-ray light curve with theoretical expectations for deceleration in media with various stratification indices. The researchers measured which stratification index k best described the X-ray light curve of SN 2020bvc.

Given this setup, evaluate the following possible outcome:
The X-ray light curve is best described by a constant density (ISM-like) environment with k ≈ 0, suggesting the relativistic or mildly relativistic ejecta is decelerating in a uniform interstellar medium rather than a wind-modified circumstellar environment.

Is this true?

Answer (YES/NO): NO